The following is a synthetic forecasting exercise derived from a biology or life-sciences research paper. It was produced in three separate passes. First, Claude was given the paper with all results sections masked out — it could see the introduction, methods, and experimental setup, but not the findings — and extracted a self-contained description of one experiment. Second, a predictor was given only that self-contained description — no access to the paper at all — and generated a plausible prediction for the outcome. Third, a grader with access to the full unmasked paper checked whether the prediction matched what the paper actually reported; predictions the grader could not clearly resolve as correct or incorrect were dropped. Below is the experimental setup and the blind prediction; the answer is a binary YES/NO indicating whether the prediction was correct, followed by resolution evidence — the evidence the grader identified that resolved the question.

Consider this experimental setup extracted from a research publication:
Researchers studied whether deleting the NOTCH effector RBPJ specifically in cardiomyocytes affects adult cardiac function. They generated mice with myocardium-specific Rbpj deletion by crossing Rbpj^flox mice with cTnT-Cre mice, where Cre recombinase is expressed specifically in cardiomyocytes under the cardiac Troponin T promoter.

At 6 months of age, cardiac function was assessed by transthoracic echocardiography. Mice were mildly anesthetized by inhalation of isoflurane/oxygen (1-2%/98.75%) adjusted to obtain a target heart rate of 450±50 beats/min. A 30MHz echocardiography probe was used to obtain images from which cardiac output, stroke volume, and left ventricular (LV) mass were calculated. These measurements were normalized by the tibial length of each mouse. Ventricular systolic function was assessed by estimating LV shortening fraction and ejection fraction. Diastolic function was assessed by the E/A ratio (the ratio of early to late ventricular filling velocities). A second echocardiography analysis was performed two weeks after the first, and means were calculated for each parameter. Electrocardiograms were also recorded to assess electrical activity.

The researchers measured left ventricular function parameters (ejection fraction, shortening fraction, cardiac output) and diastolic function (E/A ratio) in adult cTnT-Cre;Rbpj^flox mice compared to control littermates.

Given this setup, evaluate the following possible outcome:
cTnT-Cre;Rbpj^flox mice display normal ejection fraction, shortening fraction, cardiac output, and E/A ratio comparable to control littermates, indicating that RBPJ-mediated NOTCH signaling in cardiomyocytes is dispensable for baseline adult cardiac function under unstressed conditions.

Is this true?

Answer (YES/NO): YES